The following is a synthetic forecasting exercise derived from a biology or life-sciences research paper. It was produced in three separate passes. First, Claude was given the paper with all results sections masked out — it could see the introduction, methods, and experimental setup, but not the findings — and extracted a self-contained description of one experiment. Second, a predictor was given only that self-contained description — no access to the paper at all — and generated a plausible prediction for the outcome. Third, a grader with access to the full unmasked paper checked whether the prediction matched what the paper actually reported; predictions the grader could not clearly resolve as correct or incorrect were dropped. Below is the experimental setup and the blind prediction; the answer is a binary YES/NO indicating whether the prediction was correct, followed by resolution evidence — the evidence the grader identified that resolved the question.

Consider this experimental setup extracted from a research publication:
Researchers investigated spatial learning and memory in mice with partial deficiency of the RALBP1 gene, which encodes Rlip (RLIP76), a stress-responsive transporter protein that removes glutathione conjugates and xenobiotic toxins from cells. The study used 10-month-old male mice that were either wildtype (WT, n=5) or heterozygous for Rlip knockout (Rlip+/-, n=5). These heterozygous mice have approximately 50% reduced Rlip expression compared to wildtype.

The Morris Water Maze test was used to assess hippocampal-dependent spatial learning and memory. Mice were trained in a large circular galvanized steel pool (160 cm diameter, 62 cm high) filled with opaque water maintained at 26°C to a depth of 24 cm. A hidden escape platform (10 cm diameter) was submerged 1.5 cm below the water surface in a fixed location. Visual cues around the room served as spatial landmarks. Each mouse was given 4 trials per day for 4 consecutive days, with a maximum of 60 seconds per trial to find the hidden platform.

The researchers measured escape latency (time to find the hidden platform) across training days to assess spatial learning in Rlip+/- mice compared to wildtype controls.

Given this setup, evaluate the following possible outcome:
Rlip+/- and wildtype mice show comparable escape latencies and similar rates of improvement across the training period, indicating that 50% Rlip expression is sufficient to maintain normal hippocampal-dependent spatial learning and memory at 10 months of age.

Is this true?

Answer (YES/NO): NO